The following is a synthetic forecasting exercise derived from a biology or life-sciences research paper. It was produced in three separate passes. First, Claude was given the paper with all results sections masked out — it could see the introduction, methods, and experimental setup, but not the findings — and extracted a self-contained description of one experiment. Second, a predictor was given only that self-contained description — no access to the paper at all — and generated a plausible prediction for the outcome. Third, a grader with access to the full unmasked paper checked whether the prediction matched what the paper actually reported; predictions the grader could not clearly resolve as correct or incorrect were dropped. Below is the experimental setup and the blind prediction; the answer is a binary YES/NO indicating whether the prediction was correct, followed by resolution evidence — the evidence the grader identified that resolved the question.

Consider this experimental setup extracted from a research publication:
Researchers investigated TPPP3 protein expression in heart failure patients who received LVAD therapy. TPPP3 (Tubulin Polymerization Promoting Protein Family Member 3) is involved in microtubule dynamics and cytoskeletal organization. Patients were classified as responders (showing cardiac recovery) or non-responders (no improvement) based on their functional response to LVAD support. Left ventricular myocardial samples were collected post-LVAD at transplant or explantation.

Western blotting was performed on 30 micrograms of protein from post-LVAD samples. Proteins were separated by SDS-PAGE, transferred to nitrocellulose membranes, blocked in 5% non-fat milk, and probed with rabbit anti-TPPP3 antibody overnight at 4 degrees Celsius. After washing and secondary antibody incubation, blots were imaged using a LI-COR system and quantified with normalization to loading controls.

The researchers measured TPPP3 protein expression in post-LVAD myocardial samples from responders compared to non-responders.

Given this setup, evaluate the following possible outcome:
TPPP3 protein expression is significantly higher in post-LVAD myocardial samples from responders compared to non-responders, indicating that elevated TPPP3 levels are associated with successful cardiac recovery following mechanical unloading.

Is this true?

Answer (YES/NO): YES